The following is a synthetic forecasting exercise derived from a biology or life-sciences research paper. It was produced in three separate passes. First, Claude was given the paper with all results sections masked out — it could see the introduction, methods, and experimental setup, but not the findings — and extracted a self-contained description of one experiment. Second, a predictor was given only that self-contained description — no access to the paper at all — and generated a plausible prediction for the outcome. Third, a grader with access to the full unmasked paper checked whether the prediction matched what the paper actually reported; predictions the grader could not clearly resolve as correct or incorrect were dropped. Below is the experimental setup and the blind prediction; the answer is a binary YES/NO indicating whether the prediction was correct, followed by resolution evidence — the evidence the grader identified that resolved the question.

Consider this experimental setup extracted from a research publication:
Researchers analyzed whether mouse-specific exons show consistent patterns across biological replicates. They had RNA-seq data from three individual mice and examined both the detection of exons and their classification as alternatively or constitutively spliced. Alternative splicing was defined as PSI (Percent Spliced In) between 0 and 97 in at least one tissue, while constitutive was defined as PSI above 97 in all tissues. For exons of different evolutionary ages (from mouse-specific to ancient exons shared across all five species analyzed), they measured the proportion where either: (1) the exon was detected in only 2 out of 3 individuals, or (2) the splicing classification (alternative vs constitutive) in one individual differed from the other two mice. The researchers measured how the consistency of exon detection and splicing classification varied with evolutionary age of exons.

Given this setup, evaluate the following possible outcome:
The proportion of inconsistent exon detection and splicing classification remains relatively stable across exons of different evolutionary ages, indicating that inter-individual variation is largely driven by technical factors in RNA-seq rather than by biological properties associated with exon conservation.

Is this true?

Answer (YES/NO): NO